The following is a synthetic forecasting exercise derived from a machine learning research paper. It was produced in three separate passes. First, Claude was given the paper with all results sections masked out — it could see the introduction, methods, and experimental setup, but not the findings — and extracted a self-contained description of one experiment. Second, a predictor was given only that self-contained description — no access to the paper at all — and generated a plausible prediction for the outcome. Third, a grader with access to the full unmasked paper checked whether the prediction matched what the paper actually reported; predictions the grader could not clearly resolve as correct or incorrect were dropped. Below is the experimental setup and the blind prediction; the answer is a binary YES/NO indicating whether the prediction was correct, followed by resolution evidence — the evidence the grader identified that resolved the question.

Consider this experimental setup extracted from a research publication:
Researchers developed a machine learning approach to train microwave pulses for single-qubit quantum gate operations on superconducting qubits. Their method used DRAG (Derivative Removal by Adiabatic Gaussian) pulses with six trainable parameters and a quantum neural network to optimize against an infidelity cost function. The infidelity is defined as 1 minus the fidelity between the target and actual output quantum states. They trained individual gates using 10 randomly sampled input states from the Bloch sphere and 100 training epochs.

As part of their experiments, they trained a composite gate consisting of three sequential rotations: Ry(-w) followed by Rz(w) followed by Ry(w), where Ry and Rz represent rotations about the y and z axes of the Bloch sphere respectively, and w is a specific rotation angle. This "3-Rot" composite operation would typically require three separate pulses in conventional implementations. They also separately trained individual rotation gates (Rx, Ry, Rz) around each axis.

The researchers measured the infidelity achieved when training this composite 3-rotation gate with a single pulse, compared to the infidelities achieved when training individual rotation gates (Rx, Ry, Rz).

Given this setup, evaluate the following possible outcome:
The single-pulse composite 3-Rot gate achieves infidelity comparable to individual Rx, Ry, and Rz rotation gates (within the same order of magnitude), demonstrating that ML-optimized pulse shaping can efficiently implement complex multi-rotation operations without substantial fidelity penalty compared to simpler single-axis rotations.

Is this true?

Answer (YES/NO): YES